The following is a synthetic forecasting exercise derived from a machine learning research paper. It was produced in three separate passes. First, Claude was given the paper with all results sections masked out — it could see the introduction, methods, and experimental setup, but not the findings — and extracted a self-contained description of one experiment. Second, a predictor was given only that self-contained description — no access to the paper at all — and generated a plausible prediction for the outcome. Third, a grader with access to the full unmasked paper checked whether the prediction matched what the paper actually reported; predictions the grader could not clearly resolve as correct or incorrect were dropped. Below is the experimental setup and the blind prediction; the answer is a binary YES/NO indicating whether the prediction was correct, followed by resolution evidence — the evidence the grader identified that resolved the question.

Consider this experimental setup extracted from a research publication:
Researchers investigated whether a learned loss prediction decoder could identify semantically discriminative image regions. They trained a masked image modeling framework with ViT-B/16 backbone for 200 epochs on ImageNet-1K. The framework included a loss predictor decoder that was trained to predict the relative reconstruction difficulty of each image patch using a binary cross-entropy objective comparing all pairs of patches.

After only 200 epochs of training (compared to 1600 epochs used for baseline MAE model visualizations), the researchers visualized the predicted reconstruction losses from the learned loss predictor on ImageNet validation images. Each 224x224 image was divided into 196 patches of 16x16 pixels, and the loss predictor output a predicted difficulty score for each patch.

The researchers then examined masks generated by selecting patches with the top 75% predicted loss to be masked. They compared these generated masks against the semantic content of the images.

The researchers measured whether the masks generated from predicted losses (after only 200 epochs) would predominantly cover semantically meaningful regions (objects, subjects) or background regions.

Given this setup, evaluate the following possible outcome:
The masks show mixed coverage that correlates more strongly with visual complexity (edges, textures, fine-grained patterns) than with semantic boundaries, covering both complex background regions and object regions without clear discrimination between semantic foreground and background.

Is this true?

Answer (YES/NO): NO